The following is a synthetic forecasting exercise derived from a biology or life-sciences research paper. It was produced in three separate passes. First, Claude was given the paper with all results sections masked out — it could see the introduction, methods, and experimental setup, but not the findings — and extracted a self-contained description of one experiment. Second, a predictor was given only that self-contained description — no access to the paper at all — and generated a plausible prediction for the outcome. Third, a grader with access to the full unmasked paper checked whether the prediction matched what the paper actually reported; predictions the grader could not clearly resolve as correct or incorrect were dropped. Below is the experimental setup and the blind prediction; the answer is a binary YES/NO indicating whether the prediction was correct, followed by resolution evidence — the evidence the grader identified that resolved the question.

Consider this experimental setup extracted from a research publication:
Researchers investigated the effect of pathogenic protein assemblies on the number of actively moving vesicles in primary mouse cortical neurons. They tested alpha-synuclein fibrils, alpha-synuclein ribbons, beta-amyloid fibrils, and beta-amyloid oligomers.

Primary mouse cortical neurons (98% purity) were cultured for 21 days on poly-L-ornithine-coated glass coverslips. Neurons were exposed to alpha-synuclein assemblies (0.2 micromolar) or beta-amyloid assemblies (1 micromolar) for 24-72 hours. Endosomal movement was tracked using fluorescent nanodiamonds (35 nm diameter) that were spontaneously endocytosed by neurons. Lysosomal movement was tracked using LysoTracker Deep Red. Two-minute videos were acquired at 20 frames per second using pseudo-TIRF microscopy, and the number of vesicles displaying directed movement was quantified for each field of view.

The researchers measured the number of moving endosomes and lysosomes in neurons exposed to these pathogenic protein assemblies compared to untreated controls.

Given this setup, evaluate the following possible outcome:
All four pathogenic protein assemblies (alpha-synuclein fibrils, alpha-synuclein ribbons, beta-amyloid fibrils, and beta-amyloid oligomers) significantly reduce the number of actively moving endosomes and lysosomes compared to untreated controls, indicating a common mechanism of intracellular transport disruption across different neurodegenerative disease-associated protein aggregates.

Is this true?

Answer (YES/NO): YES